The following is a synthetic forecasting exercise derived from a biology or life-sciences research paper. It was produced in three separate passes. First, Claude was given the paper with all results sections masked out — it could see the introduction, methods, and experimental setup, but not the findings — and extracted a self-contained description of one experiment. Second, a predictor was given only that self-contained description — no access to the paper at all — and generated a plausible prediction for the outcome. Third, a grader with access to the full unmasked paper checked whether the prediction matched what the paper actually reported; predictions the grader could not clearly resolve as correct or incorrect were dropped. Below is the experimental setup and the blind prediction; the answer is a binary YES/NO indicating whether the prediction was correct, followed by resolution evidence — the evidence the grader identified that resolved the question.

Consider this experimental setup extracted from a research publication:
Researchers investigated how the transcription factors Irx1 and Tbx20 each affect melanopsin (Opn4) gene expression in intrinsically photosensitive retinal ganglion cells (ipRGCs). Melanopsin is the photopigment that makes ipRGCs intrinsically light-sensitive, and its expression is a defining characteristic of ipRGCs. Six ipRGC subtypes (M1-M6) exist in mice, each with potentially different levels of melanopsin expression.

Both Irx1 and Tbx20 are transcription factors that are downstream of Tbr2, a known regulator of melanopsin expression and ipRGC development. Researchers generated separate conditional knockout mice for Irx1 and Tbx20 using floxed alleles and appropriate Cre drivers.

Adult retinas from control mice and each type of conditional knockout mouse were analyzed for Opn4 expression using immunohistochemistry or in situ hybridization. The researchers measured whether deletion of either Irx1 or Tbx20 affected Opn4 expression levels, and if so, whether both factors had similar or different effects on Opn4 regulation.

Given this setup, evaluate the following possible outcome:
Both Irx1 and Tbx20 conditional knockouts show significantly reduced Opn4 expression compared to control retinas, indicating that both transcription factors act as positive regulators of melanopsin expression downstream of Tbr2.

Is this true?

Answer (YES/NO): YES